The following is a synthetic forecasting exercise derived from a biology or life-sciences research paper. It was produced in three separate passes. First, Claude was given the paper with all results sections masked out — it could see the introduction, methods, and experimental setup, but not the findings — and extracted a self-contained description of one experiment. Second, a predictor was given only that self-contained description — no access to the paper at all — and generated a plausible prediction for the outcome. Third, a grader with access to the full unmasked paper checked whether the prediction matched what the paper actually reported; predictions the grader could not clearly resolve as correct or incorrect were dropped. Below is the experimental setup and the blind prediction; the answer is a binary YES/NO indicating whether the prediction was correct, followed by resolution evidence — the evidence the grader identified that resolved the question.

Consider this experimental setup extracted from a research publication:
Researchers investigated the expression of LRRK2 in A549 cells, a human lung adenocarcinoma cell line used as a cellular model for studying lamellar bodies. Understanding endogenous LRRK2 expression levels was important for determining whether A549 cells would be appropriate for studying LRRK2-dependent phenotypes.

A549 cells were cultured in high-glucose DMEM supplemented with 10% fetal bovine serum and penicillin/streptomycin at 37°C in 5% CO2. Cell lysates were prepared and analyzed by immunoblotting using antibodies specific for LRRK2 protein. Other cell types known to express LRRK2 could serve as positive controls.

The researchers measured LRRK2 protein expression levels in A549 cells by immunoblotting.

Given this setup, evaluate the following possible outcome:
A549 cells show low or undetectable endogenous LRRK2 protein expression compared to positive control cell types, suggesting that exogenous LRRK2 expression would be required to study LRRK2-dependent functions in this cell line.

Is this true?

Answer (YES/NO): NO